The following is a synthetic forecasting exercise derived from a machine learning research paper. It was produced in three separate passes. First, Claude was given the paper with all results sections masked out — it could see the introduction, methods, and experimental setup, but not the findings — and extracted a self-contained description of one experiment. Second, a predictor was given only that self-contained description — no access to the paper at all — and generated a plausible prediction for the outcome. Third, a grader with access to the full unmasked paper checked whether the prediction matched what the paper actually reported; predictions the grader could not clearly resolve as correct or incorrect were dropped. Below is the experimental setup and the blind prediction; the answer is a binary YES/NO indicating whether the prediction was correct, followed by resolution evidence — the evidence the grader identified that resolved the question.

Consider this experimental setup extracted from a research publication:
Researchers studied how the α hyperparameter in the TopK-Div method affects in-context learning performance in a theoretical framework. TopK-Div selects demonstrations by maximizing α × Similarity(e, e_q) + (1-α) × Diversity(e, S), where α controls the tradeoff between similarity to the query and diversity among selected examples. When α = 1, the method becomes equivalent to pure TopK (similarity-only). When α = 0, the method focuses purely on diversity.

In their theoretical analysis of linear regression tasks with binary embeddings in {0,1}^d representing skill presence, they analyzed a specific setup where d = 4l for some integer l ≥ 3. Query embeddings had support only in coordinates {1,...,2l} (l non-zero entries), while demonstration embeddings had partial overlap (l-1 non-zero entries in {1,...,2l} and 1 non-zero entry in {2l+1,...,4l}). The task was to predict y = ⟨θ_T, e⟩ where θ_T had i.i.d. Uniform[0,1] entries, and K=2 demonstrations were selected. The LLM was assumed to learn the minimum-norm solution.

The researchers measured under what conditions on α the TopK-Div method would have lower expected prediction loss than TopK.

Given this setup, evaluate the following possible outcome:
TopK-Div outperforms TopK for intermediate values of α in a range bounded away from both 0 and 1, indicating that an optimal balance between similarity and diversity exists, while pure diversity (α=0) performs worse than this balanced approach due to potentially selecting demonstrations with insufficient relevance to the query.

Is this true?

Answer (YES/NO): NO